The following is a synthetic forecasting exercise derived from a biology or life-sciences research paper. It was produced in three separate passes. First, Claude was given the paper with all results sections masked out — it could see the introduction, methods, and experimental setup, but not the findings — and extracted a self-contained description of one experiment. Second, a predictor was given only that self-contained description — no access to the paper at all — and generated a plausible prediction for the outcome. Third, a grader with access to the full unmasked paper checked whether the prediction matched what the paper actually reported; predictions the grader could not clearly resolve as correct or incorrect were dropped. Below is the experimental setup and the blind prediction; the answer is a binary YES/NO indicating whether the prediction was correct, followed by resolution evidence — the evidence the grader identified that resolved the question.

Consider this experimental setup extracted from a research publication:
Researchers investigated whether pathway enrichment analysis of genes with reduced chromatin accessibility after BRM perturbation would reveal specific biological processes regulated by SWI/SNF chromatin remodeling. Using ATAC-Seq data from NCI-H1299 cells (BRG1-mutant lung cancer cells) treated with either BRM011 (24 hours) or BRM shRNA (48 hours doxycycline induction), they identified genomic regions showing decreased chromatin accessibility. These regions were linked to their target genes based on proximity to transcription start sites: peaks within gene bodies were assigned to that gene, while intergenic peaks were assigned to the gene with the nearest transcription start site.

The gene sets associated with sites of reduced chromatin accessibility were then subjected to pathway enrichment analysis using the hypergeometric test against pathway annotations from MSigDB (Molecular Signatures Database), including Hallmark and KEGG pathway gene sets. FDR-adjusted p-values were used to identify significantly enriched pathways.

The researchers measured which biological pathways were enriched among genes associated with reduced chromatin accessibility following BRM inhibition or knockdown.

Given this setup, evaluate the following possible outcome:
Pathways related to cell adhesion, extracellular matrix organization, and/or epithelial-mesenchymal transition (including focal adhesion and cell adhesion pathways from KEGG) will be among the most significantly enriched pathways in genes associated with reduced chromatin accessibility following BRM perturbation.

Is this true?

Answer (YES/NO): YES